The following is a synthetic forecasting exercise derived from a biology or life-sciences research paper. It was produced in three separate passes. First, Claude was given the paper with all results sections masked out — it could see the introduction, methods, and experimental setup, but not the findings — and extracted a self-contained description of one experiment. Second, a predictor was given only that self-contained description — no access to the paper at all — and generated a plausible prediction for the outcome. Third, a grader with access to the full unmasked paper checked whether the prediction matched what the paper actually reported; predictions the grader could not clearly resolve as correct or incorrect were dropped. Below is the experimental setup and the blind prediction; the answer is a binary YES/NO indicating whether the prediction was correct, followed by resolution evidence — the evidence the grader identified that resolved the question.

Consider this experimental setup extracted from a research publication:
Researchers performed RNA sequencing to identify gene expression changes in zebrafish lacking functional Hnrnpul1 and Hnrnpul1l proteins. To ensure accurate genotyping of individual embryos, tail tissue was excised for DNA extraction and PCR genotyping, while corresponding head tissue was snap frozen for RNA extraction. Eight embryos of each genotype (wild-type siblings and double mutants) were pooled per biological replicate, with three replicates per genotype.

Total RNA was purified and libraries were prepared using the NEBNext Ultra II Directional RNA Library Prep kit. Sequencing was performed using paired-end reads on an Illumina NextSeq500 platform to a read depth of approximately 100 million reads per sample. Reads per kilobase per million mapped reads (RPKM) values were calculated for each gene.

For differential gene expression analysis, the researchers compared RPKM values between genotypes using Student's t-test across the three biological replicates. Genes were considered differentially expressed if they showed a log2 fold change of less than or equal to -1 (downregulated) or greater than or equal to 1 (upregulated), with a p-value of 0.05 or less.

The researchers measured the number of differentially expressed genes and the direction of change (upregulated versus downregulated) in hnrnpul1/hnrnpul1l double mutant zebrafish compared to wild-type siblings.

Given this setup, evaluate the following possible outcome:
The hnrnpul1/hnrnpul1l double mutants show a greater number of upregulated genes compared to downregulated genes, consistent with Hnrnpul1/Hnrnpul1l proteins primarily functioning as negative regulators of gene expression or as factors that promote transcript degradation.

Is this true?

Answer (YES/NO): NO